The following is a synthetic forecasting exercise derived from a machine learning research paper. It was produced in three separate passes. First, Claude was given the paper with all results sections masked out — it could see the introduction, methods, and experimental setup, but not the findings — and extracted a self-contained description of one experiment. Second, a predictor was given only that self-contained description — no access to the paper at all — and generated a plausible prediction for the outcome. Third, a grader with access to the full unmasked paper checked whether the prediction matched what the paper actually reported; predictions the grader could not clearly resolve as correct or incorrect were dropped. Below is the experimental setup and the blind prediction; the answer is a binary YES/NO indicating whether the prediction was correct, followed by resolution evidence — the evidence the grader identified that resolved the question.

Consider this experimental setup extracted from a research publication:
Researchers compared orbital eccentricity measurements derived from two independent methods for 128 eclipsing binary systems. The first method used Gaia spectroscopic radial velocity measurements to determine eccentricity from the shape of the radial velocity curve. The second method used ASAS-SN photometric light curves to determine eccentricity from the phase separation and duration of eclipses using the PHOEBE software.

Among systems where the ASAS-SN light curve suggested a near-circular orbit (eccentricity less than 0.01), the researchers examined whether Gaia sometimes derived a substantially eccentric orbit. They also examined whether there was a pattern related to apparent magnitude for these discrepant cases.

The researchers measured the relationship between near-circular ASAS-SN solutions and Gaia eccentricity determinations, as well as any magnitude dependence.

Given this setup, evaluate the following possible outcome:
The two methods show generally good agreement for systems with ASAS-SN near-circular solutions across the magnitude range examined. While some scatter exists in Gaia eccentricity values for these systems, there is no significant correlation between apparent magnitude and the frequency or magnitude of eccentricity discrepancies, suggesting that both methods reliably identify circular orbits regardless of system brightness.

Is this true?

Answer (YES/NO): NO